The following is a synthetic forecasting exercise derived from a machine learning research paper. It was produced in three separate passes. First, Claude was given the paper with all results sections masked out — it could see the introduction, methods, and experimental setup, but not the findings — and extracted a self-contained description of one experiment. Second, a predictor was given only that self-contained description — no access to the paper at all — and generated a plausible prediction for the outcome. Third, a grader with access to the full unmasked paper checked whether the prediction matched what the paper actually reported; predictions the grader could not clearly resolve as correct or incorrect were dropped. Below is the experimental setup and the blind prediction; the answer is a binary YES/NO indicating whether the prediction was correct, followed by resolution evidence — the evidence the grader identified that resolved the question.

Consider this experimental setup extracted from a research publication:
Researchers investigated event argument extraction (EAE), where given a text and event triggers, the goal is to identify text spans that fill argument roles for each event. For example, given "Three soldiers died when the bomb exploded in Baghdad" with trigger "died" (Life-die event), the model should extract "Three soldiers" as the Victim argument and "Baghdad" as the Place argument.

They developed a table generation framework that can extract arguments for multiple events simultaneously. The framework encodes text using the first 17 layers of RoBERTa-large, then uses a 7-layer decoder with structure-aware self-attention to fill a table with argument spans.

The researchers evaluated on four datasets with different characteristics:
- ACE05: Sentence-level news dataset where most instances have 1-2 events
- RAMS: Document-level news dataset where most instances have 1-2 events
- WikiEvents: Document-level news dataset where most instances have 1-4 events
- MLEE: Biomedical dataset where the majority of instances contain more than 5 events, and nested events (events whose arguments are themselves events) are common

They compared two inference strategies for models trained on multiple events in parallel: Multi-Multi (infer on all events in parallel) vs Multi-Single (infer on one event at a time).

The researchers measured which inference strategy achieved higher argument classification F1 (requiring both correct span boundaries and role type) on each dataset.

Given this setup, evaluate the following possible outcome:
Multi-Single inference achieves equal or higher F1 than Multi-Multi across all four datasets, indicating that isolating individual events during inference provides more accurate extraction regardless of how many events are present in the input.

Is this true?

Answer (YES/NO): NO